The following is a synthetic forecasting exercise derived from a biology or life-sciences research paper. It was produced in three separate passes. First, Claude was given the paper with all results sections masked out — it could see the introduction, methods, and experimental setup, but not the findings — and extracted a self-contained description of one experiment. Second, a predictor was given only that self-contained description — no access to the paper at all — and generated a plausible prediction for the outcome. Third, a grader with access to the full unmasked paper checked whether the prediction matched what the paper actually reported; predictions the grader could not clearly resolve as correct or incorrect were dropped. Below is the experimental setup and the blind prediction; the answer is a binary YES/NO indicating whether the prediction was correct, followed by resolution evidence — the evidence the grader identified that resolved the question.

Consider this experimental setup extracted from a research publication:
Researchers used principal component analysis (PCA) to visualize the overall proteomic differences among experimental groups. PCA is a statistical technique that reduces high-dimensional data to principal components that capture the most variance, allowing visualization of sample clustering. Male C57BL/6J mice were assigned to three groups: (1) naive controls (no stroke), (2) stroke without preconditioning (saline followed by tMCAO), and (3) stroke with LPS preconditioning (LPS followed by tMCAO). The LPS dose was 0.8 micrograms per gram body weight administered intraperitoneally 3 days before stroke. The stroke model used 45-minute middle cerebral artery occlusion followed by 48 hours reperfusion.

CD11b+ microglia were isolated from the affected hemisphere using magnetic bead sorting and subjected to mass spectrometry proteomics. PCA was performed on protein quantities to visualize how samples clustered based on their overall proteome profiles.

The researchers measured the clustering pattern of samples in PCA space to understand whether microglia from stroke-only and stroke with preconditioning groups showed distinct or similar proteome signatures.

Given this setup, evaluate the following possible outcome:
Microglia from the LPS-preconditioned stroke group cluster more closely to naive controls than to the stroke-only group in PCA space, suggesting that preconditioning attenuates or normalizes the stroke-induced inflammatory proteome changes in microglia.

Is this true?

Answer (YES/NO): NO